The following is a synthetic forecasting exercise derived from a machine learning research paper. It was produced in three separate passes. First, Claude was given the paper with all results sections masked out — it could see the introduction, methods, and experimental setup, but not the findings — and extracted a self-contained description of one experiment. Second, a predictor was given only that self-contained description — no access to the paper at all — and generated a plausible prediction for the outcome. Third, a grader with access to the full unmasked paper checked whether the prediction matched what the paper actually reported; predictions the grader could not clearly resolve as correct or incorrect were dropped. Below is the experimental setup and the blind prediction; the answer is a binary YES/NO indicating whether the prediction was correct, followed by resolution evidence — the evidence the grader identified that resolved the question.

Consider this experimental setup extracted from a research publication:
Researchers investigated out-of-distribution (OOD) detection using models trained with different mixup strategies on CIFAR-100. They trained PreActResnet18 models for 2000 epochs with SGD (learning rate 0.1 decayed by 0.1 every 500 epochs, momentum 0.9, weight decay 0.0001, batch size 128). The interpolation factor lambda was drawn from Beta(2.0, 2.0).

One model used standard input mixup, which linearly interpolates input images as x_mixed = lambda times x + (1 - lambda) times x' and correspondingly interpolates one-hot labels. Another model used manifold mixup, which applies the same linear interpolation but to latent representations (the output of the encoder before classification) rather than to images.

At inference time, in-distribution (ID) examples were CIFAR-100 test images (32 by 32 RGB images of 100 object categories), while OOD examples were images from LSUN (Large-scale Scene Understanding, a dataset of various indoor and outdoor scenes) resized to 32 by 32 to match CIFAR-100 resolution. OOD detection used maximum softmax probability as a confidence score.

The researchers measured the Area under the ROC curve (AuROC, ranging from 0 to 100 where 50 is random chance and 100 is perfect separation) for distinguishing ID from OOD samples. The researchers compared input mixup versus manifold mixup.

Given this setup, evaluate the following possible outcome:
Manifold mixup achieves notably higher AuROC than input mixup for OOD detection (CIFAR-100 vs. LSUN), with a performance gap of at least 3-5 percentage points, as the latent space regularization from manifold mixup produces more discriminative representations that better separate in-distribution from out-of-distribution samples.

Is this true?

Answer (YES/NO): YES